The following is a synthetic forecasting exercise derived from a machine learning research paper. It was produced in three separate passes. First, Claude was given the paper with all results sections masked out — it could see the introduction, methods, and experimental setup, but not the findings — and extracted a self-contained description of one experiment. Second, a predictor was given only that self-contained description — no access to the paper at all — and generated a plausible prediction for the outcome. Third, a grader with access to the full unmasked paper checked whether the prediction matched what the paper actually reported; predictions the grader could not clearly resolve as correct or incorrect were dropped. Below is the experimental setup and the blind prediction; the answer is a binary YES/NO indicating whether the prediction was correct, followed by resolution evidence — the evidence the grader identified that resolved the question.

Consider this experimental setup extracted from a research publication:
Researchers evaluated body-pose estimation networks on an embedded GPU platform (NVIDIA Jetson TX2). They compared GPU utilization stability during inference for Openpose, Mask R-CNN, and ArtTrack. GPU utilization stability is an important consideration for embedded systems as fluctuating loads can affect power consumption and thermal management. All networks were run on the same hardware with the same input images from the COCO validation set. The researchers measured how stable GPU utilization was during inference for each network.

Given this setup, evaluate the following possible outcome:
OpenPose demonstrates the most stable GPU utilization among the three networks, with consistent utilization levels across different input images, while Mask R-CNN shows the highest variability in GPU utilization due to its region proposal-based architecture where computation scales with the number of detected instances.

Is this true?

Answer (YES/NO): NO